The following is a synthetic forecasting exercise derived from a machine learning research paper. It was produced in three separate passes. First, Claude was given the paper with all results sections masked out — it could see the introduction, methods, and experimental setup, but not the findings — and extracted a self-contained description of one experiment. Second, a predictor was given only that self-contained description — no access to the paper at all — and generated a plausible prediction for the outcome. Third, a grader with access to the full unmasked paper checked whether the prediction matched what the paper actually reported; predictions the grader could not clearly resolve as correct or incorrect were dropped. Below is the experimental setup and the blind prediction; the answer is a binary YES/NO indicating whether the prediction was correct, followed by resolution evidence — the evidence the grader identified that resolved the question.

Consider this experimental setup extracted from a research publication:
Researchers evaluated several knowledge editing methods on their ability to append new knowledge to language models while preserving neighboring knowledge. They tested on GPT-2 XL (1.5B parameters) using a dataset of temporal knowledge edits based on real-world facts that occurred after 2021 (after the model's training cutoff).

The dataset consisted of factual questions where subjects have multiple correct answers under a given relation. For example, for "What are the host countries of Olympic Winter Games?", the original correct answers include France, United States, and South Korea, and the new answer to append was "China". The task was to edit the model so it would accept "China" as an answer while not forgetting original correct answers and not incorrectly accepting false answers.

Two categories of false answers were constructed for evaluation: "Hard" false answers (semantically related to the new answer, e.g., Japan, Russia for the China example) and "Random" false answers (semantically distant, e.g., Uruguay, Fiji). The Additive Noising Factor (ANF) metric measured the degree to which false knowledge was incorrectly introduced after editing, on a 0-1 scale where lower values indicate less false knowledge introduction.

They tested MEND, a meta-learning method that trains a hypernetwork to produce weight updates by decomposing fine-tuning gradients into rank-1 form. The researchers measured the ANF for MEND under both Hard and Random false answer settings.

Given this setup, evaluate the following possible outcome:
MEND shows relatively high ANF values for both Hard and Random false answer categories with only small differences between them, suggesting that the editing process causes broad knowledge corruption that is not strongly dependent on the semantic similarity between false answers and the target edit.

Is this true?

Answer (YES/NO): NO